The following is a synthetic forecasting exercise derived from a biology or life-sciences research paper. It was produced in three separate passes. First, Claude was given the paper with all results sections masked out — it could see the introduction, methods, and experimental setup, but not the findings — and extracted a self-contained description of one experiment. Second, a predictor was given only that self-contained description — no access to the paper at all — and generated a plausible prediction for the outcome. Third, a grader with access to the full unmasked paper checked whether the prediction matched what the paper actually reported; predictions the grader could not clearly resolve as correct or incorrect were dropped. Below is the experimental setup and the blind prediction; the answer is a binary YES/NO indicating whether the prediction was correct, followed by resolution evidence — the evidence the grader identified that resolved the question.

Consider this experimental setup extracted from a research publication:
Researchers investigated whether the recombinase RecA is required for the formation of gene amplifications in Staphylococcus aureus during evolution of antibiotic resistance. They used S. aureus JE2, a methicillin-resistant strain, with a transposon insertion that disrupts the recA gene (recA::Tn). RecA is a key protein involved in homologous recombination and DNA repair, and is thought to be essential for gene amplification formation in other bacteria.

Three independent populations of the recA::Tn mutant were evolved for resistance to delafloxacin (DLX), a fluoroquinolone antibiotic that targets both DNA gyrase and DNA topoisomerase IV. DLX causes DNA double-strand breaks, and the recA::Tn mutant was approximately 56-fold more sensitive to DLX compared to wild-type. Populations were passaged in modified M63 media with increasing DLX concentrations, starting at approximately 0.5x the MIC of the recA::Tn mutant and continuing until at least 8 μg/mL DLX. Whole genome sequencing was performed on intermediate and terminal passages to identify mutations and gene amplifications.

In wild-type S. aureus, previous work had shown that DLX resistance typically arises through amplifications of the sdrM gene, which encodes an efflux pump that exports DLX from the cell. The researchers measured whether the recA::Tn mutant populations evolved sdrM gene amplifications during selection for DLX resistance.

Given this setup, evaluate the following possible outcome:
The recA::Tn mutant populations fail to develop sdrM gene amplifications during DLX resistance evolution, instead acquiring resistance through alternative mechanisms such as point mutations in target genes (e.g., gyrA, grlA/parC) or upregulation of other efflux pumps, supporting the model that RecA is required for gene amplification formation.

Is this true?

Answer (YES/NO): YES